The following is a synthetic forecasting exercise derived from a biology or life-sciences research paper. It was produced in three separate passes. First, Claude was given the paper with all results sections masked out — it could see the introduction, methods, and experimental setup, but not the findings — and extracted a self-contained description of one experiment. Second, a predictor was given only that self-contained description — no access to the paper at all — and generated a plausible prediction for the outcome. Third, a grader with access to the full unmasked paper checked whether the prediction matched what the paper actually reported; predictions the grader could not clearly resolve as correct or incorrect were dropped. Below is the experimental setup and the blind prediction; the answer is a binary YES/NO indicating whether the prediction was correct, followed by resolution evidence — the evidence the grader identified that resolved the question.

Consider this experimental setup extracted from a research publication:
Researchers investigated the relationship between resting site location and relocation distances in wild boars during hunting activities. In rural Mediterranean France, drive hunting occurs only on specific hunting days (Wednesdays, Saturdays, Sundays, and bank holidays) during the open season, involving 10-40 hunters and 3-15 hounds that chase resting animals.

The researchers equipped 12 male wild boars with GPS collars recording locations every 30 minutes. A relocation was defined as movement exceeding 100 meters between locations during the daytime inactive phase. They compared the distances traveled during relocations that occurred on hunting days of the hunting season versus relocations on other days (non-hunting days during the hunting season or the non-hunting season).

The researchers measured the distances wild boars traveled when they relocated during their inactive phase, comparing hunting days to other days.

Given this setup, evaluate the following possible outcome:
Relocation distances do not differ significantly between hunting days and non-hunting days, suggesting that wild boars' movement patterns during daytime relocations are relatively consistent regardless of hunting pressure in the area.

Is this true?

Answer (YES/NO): NO